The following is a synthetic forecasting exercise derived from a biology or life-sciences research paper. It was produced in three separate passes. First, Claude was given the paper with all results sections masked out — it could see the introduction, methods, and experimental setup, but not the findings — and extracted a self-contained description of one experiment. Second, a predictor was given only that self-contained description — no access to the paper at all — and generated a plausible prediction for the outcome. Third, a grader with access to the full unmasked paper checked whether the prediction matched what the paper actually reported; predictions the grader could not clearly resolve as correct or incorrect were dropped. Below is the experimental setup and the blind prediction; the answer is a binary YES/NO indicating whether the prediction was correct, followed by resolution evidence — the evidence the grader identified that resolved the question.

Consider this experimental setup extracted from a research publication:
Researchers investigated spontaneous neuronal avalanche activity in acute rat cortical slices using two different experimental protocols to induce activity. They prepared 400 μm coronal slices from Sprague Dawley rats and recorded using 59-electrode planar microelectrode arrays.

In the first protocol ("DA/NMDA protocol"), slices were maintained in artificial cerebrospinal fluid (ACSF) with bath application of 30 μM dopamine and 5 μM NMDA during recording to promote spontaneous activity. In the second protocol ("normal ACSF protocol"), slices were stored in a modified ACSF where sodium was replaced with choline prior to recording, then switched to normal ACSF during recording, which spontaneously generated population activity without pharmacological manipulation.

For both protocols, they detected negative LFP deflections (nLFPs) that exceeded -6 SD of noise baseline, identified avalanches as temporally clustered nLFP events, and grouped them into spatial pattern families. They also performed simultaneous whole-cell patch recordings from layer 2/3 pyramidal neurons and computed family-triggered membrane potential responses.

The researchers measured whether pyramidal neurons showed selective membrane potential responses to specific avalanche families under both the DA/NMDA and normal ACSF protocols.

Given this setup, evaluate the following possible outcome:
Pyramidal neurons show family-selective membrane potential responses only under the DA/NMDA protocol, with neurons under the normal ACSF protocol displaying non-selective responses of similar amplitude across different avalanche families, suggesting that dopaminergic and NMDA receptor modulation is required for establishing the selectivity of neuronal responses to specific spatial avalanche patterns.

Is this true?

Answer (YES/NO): NO